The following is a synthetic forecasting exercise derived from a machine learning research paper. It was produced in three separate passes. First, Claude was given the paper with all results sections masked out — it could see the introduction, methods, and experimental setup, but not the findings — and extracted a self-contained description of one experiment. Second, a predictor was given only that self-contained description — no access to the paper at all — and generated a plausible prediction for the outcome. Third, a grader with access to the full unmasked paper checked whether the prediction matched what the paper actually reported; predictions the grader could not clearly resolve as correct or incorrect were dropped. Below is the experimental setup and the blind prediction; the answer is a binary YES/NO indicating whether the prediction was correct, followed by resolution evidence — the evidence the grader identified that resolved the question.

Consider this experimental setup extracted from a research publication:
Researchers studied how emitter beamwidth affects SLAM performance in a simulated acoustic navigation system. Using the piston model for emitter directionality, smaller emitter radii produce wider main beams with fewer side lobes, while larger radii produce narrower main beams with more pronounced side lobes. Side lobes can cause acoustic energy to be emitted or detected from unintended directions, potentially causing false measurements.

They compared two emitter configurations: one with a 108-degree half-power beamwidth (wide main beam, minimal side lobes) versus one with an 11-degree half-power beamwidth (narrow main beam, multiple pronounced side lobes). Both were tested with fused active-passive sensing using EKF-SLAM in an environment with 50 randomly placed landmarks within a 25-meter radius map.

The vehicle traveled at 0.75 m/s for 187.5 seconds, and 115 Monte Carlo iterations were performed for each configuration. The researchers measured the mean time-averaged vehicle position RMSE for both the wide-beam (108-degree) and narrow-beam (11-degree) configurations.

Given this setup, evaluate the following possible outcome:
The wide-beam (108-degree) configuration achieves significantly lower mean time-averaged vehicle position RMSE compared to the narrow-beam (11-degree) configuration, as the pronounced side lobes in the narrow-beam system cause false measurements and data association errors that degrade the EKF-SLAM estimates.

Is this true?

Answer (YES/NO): NO